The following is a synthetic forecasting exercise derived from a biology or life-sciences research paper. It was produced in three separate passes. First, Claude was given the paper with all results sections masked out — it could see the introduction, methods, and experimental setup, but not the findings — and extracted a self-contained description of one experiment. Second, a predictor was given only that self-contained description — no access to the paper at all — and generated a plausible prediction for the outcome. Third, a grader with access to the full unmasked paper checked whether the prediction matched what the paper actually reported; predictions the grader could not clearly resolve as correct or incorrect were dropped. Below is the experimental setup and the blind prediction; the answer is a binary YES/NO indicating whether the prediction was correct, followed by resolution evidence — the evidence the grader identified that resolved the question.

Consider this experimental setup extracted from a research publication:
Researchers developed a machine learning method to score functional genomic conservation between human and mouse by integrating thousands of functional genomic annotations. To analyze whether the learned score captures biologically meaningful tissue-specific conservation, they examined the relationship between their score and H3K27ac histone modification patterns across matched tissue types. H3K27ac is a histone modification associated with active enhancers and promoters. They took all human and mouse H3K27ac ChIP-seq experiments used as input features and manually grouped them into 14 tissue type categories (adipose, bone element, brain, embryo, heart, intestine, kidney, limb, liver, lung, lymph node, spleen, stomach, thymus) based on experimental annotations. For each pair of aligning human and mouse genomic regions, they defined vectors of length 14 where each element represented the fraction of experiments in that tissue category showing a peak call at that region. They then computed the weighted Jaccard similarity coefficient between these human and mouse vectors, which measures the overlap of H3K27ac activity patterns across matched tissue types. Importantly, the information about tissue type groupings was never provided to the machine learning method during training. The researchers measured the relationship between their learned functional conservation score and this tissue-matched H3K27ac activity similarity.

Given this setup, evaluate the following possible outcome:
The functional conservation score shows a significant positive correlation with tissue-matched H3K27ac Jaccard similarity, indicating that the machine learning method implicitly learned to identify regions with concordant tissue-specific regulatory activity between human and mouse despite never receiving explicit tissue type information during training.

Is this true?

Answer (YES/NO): YES